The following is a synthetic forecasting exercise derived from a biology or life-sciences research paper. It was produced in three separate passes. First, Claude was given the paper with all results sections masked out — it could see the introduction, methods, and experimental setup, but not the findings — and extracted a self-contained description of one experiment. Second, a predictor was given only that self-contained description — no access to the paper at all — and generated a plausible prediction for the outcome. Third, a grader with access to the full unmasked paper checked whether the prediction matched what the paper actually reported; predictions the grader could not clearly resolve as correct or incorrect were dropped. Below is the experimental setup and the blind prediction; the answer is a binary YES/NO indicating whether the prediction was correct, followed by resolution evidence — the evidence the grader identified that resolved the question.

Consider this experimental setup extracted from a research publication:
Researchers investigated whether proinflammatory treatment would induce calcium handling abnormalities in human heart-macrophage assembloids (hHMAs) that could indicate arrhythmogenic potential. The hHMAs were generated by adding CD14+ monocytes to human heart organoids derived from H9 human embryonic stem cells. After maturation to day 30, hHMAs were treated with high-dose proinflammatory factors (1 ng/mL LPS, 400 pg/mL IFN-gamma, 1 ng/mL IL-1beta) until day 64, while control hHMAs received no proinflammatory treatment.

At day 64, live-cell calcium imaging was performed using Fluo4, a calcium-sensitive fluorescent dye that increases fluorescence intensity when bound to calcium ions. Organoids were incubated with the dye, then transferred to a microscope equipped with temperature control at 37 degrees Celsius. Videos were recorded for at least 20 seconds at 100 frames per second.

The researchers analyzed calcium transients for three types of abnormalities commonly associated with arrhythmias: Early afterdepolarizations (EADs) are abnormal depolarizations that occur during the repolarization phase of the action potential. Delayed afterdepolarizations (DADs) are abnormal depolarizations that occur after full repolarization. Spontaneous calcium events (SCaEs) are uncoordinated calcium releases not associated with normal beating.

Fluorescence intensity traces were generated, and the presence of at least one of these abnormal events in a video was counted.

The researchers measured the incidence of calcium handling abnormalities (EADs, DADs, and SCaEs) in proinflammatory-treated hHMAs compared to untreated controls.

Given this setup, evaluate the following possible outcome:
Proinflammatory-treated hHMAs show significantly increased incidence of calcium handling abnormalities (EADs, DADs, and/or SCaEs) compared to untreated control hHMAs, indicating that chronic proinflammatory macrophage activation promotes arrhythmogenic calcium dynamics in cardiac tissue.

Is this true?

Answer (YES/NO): YES